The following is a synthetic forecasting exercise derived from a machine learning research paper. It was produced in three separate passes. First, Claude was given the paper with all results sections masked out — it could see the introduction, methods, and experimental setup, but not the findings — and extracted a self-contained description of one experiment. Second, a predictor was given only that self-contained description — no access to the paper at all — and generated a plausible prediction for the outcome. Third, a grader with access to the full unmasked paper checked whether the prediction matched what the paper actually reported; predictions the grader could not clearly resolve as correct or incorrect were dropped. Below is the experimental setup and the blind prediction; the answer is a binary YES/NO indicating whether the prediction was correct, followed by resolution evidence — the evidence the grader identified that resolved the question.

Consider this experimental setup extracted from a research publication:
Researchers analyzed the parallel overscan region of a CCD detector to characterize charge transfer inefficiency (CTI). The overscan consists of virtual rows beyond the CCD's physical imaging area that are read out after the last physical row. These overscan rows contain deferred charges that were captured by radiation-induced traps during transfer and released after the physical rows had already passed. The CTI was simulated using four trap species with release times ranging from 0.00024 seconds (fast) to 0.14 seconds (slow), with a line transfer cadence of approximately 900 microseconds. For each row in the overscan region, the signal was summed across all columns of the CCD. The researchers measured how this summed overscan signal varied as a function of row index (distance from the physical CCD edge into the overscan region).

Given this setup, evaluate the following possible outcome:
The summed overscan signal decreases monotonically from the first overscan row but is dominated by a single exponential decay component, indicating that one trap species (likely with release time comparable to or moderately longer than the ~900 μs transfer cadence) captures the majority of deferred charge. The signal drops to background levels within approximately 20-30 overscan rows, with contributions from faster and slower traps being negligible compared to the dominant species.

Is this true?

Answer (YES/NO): NO